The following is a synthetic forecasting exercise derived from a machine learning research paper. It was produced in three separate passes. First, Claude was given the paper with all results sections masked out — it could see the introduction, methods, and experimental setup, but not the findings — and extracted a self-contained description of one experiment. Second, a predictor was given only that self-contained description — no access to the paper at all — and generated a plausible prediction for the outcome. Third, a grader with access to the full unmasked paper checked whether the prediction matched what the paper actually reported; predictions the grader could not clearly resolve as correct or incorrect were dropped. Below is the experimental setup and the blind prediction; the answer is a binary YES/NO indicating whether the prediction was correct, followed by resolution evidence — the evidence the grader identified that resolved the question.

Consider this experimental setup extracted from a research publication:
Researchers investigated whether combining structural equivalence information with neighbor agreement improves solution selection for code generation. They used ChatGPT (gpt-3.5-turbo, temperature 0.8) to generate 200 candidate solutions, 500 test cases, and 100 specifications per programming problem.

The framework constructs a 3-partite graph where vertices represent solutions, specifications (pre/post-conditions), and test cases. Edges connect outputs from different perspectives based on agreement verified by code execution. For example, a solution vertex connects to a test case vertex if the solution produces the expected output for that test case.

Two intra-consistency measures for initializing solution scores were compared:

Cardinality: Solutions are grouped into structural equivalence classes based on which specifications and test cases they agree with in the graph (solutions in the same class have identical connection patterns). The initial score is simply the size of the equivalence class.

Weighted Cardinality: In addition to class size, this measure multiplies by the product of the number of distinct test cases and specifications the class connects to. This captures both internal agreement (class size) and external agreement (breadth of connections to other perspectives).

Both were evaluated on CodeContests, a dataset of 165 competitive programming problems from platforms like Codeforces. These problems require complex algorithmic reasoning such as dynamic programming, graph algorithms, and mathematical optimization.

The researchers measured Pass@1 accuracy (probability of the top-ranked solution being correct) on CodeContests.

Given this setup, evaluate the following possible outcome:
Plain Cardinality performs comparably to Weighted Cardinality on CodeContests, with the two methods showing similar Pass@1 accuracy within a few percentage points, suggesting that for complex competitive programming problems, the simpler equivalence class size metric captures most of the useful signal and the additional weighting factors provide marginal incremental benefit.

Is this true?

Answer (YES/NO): NO